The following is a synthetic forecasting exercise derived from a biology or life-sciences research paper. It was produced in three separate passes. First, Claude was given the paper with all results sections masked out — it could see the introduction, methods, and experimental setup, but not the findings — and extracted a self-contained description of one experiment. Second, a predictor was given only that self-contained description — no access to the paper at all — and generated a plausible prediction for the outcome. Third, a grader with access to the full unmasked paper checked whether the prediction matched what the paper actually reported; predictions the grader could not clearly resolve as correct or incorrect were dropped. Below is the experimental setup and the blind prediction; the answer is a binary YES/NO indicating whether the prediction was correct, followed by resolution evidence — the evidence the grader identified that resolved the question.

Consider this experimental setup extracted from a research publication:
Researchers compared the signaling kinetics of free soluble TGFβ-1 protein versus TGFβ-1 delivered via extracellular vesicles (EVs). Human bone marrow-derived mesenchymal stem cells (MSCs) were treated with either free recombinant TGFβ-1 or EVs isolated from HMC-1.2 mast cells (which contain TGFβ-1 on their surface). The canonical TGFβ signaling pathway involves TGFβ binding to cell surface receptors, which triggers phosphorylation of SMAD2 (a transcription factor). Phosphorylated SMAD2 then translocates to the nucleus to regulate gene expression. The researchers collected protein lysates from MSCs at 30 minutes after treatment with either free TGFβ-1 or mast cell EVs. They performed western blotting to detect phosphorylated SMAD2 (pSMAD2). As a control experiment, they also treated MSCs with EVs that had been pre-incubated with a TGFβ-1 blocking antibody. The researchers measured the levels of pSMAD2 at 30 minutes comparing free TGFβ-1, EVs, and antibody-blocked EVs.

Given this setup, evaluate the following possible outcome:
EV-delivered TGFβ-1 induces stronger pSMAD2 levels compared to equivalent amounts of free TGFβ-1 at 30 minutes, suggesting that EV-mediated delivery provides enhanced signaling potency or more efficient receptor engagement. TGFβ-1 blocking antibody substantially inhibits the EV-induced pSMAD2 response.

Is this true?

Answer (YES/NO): NO